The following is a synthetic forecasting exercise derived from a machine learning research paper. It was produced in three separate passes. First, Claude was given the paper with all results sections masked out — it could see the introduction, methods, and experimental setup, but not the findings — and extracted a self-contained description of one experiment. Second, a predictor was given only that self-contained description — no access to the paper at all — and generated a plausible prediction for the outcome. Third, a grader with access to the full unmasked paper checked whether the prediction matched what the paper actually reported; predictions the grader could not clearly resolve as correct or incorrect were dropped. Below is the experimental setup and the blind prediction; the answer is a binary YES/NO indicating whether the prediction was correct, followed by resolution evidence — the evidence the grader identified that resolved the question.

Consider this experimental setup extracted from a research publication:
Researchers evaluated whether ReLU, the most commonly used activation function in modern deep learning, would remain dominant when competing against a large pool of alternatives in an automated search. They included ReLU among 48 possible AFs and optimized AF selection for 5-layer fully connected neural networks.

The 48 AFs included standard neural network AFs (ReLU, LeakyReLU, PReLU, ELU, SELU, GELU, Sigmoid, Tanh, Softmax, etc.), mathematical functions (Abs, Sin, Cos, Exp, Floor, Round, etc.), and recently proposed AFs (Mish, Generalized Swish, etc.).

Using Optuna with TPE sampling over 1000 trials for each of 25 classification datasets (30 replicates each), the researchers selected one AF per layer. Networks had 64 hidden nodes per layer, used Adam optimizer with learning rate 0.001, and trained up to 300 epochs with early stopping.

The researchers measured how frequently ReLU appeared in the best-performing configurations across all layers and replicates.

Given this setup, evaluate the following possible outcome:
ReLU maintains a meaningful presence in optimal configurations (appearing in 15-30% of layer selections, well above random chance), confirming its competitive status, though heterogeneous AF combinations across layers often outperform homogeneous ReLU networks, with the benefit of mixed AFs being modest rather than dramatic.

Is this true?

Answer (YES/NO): NO